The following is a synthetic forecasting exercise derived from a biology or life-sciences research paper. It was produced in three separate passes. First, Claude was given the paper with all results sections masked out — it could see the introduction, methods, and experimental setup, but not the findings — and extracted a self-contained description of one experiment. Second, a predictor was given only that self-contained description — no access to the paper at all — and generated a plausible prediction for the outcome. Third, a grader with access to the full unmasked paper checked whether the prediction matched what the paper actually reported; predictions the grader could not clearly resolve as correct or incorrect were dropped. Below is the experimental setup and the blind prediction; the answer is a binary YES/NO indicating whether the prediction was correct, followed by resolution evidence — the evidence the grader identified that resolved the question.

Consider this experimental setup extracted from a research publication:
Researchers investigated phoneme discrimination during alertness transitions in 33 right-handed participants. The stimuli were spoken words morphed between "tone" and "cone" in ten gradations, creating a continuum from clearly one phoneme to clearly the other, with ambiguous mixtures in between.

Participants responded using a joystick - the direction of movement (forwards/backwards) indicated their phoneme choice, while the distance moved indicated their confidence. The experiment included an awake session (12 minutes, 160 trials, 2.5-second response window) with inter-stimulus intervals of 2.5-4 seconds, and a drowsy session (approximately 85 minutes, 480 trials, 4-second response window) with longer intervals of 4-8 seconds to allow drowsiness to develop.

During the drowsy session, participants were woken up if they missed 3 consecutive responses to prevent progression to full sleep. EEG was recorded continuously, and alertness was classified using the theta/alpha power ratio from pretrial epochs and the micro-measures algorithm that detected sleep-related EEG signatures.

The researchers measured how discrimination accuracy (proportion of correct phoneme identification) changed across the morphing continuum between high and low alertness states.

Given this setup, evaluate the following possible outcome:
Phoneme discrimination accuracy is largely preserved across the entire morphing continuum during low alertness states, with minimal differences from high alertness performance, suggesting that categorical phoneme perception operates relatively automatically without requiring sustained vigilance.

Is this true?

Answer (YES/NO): NO